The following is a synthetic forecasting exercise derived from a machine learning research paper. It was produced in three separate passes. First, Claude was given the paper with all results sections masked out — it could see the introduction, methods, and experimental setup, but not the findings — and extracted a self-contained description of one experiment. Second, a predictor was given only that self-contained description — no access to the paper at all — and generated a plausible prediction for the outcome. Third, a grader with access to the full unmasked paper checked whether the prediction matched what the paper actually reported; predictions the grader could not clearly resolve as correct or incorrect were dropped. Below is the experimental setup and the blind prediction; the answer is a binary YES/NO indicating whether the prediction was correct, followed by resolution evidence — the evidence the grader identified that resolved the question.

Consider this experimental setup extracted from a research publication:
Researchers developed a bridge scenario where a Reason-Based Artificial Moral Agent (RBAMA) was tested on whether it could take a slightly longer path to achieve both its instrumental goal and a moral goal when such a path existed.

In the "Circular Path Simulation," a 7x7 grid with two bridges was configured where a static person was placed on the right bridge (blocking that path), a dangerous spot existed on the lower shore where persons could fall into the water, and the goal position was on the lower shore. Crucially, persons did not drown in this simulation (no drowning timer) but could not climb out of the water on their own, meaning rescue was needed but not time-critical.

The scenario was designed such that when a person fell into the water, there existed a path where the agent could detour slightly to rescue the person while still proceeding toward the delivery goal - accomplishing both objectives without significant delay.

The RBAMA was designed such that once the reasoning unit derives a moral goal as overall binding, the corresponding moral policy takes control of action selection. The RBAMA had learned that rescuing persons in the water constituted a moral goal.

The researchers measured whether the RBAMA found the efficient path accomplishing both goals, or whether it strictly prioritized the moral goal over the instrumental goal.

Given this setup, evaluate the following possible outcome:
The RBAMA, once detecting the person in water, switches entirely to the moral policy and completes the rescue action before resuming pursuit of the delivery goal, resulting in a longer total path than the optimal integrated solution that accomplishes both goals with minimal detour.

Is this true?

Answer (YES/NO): YES